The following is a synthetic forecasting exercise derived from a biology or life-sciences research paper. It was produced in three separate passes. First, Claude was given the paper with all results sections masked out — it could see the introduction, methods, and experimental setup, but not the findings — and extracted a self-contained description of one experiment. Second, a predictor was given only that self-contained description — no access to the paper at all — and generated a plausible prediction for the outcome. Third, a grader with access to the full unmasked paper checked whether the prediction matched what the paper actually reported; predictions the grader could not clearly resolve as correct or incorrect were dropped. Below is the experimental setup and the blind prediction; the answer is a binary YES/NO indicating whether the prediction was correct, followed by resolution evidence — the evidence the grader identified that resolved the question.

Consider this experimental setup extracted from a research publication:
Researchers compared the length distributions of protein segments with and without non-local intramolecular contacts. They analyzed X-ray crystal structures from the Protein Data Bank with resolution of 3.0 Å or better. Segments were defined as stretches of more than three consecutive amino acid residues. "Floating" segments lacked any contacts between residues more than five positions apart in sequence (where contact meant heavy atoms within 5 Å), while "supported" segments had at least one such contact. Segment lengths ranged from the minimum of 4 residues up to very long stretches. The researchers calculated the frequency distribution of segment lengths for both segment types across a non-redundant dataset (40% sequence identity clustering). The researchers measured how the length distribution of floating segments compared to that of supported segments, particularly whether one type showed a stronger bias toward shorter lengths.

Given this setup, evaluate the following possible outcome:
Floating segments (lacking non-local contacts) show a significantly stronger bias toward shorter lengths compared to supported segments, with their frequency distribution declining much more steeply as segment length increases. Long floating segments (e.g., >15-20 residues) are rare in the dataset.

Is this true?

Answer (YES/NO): YES